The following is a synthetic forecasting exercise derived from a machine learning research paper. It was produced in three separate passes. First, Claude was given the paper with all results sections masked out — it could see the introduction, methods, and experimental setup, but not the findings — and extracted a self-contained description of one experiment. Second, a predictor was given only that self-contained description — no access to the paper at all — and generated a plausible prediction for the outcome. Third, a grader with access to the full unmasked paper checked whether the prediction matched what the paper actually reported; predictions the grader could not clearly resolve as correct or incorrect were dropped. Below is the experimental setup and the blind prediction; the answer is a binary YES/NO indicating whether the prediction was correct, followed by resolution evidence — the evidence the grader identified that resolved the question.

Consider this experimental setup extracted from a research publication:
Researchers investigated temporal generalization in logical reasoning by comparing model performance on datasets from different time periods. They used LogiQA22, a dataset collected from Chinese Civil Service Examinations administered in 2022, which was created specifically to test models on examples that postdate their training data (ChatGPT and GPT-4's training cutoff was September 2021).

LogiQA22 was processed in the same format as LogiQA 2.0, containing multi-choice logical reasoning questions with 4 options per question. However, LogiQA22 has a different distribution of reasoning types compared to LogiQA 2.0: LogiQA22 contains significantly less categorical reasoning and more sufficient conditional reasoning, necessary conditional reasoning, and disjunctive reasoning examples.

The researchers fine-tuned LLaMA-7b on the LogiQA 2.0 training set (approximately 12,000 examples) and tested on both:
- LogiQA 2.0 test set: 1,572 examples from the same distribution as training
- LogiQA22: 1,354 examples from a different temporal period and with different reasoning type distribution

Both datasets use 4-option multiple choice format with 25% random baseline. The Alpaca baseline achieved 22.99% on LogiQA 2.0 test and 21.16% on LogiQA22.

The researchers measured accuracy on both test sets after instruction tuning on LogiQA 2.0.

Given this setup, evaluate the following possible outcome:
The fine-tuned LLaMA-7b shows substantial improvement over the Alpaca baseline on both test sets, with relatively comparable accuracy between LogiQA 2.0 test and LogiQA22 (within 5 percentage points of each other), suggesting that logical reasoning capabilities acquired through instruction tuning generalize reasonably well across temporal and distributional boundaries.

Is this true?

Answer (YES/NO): NO